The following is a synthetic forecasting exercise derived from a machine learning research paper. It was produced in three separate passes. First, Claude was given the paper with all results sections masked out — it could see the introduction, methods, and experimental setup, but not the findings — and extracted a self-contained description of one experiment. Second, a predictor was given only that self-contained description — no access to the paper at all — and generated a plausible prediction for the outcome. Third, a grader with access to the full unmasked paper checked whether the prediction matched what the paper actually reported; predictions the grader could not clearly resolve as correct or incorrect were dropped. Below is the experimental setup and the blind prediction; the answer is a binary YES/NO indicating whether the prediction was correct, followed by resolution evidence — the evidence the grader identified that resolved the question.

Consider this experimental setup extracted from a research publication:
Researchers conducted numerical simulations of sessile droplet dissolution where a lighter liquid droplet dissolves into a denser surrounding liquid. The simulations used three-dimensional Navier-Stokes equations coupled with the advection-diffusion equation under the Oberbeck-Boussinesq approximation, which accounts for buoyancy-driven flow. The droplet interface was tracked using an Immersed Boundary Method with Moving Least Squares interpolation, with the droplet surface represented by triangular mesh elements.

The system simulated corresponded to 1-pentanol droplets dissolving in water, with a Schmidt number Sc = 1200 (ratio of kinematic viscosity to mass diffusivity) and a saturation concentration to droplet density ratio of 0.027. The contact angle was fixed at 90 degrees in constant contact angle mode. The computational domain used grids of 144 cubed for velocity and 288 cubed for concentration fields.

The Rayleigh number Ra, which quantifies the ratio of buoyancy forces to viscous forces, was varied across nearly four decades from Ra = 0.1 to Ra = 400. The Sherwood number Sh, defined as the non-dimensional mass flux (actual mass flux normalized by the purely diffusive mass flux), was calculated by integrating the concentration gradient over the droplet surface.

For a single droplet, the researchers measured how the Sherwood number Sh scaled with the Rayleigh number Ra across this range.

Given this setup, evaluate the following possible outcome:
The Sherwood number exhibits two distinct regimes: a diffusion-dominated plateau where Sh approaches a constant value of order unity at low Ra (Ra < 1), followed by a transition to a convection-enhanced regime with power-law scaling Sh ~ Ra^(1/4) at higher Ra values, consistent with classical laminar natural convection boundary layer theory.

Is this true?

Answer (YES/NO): YES